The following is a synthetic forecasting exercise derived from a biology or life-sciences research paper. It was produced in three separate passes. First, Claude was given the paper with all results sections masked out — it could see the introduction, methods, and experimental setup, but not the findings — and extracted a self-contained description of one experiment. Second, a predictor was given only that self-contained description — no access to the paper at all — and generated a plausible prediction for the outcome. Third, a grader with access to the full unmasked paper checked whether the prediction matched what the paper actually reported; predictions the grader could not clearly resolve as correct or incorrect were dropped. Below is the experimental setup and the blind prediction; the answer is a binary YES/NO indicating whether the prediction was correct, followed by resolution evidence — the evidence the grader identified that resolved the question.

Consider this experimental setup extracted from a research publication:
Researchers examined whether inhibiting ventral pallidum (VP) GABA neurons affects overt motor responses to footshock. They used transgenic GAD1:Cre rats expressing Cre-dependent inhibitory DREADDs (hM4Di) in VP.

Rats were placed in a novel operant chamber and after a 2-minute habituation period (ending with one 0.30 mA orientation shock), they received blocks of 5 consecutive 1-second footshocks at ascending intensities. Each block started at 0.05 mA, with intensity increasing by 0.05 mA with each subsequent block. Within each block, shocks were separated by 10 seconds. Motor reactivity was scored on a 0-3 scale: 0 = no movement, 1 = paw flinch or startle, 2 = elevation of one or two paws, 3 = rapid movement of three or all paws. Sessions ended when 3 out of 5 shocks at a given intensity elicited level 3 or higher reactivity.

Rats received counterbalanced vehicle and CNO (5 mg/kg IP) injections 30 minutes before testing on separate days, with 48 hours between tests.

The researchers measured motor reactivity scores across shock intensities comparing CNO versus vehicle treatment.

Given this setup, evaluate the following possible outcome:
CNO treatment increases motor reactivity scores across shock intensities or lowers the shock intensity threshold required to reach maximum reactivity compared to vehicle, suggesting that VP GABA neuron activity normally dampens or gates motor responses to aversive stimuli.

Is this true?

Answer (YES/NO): NO